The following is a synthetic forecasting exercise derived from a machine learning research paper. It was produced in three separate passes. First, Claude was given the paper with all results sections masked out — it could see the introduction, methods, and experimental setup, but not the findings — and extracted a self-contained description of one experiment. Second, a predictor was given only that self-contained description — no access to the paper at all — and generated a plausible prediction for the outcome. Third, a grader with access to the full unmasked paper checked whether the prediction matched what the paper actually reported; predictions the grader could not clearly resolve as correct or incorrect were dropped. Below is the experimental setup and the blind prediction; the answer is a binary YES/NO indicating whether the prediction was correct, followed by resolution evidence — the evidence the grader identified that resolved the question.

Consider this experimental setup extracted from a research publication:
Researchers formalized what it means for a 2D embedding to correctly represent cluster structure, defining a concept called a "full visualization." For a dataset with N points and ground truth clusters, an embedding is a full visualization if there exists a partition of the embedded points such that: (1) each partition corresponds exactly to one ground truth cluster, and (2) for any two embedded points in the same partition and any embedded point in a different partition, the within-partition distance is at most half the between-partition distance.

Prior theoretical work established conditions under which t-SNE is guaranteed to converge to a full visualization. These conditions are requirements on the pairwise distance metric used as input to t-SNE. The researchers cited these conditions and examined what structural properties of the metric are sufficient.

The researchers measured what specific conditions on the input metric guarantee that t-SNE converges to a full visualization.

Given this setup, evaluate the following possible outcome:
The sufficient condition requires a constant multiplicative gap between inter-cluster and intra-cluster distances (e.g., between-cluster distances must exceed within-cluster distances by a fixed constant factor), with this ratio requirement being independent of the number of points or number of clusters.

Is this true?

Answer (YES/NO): NO